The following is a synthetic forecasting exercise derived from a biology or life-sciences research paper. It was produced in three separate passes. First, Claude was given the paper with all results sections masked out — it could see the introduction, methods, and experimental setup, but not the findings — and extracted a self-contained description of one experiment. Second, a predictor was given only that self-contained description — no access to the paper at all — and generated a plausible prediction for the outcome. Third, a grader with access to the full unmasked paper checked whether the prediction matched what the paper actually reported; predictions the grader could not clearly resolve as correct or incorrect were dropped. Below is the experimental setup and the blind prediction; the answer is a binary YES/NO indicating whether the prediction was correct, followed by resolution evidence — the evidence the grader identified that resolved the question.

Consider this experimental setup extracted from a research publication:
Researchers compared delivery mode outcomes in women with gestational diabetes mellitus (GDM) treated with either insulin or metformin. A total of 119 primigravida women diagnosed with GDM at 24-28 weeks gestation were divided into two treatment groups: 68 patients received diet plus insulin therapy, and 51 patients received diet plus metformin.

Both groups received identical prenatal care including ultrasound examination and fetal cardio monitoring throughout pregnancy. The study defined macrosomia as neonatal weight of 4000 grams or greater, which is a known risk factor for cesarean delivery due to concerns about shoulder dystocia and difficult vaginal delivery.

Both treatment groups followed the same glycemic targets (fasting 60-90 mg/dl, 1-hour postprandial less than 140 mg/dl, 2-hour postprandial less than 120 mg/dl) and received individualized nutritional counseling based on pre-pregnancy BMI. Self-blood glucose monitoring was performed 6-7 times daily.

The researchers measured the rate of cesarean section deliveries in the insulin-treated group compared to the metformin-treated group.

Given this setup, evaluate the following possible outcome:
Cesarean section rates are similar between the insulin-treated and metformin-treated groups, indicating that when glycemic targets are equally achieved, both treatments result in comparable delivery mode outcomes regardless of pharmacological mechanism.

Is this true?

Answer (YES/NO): YES